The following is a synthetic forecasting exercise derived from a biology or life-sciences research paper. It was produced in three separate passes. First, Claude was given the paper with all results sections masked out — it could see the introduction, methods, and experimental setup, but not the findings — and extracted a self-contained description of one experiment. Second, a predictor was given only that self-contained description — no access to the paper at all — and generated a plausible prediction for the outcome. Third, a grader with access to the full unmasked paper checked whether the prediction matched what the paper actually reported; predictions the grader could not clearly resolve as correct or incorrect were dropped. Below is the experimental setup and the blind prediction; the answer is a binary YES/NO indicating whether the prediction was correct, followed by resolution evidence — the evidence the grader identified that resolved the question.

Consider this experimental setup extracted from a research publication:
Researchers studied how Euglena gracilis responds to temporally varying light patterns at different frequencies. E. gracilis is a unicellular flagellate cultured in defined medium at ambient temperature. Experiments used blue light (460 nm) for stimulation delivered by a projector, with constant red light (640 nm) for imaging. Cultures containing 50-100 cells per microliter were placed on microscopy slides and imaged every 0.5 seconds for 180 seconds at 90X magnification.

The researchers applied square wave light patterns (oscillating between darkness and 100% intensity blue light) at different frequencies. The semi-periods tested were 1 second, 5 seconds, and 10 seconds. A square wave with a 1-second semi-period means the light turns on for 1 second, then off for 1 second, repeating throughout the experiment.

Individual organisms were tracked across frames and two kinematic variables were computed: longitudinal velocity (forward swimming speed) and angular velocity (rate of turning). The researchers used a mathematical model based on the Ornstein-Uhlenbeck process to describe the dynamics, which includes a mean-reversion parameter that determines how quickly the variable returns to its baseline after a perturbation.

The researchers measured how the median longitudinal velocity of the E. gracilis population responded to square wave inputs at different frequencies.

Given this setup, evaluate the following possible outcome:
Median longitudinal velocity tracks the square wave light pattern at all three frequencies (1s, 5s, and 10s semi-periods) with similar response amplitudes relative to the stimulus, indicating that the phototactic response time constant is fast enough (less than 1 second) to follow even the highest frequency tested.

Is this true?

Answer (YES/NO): NO